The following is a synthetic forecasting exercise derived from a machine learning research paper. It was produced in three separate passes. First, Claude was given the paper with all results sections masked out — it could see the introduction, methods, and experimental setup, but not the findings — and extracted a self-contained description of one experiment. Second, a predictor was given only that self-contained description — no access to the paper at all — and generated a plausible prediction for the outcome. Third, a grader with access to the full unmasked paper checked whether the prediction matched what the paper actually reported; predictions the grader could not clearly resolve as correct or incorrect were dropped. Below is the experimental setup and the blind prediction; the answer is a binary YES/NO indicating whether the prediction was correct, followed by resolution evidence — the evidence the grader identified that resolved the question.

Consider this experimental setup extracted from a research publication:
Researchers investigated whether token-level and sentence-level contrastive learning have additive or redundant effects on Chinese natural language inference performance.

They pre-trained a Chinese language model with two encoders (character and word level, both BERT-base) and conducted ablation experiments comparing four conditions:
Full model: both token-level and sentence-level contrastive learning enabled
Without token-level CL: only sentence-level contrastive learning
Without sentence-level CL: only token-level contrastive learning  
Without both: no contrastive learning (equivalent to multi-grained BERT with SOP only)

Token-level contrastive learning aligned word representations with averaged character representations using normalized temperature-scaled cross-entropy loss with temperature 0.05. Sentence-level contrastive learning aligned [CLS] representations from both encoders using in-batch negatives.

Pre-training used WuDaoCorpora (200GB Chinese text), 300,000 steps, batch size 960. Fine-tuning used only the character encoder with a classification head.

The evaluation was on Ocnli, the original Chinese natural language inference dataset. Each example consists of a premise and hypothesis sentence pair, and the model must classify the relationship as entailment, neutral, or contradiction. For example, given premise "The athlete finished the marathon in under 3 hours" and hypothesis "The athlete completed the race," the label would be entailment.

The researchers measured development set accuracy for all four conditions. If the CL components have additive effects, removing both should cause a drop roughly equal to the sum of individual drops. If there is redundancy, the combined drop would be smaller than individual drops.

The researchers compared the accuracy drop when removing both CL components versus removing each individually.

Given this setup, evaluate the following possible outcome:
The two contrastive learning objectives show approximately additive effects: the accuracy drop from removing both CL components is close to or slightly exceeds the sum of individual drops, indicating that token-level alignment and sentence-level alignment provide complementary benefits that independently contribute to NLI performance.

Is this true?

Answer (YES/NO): NO